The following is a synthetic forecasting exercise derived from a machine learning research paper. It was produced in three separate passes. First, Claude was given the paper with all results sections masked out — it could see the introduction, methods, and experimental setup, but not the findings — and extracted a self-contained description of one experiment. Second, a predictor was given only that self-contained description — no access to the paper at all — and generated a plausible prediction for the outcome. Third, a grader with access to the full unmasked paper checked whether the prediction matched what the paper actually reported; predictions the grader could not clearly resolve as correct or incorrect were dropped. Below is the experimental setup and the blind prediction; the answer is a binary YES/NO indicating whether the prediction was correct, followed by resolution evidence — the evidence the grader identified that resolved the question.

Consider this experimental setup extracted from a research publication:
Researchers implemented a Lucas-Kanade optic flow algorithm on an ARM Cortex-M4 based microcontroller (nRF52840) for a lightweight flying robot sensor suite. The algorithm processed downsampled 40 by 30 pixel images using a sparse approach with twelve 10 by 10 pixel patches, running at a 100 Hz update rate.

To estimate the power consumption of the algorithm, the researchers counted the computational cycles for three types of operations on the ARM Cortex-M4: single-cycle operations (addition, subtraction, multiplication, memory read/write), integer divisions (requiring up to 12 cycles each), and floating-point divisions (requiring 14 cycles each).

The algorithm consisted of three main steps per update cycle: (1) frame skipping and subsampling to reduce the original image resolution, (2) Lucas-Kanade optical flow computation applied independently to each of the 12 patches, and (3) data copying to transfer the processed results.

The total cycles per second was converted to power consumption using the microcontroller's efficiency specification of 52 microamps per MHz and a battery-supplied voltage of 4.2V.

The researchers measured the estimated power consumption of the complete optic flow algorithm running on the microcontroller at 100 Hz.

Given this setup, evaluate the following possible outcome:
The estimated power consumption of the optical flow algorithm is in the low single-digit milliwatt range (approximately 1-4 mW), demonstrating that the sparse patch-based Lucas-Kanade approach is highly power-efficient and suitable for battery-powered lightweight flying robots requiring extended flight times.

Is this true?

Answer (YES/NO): NO